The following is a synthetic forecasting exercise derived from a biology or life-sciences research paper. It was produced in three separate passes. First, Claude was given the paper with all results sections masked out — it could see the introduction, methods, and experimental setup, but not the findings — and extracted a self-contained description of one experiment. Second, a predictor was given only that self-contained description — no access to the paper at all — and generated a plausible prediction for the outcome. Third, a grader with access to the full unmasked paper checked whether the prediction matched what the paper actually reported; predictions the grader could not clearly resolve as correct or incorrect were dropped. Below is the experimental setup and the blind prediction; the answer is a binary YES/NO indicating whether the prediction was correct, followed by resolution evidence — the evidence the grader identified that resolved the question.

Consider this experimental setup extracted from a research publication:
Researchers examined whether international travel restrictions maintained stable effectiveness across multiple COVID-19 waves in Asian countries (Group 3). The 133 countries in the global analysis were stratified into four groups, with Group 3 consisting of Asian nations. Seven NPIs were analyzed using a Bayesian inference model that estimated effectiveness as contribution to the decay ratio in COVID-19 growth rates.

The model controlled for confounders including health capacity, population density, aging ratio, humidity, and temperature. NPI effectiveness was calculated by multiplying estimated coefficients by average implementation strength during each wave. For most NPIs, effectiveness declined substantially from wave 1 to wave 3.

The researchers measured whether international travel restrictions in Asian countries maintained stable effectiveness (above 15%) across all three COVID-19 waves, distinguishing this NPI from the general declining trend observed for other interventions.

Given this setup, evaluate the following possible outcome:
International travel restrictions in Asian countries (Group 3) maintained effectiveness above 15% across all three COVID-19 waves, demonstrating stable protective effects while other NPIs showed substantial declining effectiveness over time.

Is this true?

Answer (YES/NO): YES